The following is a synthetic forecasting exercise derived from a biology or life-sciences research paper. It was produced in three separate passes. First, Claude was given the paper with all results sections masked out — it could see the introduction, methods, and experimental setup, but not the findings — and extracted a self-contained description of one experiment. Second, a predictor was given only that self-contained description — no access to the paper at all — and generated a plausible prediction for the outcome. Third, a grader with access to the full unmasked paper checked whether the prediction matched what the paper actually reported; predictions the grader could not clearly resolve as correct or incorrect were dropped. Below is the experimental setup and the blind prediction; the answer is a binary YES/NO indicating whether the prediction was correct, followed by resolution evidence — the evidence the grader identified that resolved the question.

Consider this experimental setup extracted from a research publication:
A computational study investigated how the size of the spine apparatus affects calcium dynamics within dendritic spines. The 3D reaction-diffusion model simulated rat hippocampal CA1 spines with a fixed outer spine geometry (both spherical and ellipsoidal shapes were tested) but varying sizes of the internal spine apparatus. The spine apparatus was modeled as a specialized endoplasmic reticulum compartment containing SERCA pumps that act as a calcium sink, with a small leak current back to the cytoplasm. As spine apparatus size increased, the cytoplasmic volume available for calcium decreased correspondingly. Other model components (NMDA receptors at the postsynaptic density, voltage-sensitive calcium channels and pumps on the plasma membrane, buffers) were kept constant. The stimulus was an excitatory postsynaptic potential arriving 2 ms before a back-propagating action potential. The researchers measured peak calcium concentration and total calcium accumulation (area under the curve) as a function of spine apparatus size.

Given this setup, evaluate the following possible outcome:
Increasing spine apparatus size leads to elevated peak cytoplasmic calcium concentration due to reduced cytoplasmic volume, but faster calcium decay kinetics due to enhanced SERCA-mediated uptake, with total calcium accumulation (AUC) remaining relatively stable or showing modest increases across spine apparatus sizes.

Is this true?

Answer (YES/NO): NO